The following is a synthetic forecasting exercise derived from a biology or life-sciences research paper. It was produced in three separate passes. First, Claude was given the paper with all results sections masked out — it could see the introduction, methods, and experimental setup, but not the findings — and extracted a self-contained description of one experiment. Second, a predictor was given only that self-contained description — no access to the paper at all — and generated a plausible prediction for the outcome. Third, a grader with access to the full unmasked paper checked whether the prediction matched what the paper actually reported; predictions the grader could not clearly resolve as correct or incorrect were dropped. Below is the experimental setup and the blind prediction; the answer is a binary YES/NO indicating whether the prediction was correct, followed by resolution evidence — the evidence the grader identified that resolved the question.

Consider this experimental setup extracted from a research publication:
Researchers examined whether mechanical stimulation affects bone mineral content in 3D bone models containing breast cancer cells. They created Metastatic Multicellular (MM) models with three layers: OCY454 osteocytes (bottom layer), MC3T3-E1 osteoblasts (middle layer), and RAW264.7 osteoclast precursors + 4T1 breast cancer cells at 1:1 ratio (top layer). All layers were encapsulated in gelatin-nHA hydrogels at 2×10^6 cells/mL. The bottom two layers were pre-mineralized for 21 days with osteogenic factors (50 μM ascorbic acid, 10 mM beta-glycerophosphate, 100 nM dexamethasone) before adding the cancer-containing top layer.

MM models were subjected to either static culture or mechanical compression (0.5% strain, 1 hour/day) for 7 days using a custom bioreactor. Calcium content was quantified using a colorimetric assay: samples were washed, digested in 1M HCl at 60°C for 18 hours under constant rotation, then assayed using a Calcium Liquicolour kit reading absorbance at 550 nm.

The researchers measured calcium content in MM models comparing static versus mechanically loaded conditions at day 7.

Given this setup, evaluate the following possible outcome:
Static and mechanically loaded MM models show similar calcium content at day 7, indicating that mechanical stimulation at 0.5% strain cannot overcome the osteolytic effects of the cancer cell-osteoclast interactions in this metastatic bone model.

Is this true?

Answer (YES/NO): YES